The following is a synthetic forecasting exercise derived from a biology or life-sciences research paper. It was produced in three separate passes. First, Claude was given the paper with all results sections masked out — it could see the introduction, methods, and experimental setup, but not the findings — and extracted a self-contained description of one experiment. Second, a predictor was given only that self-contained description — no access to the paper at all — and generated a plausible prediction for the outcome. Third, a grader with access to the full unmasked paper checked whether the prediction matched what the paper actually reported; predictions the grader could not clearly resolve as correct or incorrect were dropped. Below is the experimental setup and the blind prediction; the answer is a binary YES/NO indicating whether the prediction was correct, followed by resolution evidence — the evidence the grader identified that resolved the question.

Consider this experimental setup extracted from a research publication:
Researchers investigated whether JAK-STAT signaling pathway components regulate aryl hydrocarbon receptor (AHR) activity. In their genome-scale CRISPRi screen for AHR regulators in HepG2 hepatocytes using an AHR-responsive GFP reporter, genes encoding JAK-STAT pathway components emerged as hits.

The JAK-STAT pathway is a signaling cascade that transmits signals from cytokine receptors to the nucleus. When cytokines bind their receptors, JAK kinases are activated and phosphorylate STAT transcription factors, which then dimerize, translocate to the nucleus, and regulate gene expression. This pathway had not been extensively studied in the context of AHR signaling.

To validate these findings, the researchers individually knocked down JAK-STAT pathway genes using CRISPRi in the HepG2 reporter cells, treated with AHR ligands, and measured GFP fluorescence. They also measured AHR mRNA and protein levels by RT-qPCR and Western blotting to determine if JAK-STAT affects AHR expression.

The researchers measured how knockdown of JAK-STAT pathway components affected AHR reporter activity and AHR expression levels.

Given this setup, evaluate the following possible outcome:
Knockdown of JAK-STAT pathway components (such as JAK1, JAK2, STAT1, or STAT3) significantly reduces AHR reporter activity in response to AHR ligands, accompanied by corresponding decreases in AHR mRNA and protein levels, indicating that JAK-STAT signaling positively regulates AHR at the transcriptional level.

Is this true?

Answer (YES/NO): NO